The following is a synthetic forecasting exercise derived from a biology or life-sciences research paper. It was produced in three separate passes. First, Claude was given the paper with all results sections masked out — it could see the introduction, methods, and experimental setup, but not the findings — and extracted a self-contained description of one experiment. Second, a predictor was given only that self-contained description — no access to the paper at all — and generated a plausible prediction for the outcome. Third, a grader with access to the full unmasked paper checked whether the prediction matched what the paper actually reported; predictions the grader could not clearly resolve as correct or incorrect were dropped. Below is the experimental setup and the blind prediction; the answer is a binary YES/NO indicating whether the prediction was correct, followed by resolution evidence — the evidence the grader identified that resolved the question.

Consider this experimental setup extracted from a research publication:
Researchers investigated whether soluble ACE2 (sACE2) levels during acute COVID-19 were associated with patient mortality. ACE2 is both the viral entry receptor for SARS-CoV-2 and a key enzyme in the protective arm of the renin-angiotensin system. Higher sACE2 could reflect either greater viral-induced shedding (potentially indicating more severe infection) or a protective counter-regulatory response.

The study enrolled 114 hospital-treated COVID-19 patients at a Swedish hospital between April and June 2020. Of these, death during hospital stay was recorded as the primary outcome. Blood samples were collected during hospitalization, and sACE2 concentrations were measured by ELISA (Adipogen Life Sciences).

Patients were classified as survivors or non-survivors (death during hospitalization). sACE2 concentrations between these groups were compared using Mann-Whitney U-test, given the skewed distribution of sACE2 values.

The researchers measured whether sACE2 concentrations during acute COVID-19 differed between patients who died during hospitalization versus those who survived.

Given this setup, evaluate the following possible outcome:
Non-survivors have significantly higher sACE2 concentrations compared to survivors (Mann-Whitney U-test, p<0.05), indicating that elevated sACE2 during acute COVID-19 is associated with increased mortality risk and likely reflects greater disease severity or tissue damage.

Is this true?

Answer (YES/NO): NO